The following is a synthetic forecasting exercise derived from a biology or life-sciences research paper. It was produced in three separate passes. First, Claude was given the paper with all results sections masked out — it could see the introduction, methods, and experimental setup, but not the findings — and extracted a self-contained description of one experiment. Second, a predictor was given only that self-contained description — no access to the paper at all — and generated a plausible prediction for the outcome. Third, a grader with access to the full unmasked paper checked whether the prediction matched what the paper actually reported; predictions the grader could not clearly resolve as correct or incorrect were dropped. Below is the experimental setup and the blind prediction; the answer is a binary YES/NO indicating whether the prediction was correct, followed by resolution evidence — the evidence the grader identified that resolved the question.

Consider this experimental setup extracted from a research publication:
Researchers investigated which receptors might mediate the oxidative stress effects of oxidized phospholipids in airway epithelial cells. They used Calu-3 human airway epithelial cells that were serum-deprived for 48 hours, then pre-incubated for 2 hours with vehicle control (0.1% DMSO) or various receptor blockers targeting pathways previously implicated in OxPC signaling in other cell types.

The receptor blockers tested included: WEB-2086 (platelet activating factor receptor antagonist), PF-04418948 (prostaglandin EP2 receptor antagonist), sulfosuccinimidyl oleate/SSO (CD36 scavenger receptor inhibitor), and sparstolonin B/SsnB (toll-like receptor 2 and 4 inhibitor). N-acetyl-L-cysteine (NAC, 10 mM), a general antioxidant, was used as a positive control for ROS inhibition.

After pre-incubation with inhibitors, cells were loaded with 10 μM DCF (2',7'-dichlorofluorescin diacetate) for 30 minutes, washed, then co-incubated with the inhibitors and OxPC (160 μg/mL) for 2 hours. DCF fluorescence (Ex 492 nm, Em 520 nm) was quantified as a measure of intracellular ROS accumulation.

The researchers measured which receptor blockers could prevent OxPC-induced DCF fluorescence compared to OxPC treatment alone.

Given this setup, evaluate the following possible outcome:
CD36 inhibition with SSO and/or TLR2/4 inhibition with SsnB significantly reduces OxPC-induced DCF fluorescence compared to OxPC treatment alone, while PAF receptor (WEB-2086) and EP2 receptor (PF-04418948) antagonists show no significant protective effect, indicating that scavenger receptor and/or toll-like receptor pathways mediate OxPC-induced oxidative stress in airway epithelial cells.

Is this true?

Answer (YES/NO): NO